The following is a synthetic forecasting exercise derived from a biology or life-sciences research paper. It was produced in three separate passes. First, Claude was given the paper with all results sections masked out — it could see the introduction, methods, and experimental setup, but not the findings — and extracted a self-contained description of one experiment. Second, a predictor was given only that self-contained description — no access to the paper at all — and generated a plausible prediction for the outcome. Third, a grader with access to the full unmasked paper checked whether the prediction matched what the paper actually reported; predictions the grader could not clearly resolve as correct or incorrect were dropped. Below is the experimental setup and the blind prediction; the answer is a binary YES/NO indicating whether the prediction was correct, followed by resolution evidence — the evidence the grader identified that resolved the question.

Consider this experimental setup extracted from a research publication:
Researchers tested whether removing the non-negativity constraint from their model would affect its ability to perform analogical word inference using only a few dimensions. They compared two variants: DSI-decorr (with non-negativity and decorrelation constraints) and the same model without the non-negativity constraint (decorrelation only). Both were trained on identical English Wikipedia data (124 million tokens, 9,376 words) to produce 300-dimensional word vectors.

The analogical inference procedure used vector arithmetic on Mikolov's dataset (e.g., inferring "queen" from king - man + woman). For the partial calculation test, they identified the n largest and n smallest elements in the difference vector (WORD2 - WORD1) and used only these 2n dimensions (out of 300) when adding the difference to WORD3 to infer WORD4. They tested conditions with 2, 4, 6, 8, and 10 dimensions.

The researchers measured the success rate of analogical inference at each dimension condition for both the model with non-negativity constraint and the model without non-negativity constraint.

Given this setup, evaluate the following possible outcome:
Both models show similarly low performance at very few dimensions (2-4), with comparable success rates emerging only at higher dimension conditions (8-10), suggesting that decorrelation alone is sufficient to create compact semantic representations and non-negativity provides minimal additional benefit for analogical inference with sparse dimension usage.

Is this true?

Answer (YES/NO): NO